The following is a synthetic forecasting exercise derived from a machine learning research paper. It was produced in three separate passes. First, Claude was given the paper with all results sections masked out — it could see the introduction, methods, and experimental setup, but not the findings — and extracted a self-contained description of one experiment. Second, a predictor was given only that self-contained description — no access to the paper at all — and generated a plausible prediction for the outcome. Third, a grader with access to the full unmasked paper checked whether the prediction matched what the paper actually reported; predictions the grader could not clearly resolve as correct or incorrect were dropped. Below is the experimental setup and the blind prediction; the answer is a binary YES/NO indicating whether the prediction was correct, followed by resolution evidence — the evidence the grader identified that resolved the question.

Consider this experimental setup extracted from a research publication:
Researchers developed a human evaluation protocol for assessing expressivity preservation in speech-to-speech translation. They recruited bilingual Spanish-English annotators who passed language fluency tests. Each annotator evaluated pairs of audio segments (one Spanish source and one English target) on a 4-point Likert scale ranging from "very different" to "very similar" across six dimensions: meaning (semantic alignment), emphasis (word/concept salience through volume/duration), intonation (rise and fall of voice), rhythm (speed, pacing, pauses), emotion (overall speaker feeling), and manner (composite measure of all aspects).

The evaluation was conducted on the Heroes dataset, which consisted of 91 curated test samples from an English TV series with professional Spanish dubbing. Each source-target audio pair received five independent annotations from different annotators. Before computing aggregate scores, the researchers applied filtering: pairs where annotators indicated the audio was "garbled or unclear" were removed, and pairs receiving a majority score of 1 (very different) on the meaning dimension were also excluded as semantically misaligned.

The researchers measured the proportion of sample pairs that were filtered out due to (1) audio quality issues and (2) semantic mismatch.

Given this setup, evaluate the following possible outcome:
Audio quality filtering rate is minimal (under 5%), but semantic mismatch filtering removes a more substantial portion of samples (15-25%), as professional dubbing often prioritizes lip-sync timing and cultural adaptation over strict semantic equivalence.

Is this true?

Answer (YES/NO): NO